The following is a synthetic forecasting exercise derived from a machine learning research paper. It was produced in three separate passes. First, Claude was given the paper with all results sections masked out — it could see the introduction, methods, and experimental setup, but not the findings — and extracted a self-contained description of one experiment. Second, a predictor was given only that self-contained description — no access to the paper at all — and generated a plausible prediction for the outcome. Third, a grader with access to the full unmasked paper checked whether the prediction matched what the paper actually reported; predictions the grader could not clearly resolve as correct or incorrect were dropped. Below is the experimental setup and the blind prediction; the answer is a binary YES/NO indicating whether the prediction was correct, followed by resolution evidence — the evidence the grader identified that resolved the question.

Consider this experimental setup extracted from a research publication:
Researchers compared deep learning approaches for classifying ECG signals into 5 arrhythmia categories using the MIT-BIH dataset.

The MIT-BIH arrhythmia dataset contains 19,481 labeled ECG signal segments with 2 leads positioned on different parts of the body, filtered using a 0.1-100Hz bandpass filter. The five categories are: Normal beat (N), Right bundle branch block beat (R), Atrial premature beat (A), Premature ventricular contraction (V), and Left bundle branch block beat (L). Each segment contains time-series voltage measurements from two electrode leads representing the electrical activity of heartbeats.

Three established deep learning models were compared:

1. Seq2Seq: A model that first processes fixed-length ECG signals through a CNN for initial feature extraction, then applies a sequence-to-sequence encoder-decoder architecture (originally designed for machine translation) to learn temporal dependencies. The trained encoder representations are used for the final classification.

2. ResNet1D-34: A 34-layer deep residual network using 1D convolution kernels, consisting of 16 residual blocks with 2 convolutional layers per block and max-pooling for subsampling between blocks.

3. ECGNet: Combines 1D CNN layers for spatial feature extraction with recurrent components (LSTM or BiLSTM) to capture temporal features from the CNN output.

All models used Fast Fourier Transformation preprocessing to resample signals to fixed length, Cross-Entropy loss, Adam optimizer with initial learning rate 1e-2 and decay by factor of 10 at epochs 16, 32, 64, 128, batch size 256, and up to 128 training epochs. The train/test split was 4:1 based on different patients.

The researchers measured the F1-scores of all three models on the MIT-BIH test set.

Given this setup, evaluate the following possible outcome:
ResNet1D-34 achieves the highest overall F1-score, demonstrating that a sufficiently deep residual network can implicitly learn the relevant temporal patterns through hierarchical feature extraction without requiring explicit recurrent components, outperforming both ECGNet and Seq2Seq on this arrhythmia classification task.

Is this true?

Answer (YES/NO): YES